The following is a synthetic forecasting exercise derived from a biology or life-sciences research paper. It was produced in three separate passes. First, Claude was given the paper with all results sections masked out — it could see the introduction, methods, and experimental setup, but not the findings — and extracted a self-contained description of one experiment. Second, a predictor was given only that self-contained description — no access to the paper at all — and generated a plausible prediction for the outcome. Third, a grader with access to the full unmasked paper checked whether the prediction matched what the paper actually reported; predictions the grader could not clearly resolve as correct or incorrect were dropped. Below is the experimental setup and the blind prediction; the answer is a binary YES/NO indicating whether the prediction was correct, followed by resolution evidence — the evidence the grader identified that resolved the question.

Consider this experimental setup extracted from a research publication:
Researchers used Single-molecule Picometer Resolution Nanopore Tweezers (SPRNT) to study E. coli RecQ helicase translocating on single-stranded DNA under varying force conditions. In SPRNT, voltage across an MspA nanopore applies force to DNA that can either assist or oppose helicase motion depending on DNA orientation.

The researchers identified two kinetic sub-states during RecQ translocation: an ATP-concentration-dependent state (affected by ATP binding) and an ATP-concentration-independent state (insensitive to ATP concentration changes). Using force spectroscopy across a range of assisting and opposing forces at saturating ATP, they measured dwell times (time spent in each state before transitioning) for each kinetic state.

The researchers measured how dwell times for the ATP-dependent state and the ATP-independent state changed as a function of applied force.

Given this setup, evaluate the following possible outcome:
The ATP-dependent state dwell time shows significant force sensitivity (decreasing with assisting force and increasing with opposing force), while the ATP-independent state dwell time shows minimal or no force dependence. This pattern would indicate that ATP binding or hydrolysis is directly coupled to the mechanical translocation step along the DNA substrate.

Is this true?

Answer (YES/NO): NO